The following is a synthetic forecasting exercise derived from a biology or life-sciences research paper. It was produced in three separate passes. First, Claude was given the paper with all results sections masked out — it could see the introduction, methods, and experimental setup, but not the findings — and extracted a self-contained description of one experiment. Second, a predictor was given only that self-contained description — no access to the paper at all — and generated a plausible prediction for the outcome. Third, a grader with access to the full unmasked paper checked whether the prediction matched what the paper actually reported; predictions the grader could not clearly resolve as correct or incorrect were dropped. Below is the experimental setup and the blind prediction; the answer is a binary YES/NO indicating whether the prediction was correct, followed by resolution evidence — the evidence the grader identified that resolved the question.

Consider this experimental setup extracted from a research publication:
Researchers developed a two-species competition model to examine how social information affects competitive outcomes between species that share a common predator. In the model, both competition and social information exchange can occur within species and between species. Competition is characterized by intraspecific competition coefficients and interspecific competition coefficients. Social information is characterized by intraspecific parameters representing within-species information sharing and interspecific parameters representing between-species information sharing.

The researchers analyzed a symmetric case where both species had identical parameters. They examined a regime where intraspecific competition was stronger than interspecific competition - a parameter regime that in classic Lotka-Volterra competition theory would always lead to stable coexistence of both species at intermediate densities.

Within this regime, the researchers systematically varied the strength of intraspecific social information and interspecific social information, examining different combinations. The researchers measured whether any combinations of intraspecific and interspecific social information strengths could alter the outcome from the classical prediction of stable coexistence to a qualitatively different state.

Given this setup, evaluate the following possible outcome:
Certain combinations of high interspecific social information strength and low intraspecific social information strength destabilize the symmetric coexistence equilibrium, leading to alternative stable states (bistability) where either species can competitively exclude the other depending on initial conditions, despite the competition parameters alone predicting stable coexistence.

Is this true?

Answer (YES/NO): NO